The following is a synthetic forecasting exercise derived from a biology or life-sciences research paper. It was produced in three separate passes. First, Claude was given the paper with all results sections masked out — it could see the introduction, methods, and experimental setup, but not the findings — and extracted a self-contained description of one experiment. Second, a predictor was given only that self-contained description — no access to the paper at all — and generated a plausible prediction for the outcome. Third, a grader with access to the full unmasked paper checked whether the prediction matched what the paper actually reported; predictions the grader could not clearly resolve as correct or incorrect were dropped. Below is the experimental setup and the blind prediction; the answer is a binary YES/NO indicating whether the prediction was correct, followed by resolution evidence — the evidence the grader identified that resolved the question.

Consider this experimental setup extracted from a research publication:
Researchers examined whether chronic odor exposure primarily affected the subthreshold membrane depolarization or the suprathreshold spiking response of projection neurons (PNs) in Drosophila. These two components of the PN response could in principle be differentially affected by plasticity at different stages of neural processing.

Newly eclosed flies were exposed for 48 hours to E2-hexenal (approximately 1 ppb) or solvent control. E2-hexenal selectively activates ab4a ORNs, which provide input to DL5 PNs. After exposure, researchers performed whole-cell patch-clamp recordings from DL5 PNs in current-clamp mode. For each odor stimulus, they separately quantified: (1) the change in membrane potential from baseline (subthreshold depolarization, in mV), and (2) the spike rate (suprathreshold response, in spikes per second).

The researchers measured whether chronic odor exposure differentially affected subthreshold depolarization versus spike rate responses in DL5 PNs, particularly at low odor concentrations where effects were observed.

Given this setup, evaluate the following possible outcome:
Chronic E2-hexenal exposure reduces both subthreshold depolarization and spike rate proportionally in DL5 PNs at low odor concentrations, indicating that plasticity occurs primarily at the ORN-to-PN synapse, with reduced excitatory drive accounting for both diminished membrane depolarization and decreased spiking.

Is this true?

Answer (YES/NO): NO